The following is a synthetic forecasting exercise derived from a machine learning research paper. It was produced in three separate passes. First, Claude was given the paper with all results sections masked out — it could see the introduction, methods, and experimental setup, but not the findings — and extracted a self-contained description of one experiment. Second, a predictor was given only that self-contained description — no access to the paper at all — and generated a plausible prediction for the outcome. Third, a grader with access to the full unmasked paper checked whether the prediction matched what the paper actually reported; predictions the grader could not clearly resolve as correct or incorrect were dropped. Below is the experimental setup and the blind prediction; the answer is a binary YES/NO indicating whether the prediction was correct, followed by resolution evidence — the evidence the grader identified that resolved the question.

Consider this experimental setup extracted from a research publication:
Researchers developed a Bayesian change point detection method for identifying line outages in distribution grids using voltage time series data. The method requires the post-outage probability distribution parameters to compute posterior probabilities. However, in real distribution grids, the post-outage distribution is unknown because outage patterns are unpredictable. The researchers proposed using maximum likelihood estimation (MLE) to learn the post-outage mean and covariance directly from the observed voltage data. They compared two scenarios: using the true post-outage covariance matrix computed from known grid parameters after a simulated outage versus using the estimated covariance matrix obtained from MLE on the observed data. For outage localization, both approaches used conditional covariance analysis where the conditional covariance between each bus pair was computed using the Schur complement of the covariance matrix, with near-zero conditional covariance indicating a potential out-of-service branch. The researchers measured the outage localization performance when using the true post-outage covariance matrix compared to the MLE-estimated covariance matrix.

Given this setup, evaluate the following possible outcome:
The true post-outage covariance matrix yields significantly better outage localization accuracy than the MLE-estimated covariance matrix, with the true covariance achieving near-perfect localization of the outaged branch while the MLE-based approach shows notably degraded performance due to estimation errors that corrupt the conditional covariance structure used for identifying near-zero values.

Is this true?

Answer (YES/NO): NO